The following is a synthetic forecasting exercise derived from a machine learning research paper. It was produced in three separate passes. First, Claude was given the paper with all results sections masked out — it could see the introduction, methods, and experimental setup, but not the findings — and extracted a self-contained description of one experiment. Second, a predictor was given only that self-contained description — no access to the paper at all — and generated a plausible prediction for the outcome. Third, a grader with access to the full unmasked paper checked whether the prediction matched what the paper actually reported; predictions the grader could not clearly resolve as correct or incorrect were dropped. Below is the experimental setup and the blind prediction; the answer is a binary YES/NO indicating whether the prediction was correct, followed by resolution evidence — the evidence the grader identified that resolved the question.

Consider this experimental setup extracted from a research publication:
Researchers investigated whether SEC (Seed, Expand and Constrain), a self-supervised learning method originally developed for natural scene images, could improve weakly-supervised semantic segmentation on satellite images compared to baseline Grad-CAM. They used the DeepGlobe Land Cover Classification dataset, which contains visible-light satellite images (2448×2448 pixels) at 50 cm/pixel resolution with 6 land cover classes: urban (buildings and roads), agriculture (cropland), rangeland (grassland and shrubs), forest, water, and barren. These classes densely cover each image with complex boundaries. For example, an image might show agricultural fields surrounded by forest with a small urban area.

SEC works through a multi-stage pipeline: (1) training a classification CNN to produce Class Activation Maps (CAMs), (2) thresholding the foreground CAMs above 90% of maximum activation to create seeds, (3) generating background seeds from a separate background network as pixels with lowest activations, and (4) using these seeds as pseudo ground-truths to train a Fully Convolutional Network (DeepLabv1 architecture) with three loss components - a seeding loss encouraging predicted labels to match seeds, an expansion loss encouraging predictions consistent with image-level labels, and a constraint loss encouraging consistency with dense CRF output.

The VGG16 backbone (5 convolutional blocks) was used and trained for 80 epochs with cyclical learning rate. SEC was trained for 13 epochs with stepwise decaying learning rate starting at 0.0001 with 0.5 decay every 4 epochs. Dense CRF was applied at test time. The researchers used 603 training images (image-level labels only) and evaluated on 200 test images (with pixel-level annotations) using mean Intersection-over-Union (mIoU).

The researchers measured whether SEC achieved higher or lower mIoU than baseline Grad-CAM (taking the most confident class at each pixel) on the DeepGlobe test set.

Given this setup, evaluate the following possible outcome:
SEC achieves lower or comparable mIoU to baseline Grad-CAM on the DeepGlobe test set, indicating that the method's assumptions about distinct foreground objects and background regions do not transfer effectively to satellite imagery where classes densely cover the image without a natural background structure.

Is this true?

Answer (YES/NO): YES